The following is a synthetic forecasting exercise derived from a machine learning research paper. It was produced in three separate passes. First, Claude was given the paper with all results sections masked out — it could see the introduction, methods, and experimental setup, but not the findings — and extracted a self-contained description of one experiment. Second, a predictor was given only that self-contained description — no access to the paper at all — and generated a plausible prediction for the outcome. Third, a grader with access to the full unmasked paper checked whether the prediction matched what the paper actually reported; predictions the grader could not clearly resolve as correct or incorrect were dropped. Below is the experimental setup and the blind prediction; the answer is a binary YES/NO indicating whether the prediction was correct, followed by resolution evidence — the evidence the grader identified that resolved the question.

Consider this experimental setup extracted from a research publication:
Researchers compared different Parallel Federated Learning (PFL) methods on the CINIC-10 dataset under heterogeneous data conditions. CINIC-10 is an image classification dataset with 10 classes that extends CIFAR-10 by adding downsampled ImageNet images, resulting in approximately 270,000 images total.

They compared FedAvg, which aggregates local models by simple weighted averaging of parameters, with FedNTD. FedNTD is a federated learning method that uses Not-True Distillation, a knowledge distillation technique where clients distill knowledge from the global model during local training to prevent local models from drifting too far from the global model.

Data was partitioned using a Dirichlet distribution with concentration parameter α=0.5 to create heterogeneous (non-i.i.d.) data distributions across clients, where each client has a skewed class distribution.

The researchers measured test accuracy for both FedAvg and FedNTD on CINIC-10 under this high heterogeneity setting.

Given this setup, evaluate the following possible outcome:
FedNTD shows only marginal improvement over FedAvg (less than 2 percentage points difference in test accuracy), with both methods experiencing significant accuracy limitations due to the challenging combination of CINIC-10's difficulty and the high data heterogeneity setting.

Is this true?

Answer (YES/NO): NO